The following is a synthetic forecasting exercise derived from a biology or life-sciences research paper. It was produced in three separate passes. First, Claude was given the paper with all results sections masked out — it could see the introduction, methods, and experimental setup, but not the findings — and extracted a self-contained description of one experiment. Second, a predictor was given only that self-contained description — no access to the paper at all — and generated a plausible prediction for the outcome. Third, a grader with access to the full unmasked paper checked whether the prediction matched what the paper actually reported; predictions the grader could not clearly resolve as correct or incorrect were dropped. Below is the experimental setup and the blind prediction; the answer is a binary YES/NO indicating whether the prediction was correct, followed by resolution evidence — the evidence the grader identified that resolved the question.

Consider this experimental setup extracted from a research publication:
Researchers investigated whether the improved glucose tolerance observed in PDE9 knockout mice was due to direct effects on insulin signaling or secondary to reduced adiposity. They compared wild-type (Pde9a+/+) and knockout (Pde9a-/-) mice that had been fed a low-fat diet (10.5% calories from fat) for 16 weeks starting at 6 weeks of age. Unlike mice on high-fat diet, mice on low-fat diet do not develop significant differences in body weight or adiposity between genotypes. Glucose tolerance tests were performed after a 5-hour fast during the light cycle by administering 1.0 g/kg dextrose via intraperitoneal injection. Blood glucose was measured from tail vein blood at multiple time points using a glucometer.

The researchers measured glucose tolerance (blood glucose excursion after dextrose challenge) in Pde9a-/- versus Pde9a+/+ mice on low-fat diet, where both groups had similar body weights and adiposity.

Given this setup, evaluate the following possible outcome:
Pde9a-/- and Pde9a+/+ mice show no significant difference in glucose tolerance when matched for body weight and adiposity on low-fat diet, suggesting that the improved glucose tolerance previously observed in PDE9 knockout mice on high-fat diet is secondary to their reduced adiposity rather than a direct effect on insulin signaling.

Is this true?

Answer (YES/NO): YES